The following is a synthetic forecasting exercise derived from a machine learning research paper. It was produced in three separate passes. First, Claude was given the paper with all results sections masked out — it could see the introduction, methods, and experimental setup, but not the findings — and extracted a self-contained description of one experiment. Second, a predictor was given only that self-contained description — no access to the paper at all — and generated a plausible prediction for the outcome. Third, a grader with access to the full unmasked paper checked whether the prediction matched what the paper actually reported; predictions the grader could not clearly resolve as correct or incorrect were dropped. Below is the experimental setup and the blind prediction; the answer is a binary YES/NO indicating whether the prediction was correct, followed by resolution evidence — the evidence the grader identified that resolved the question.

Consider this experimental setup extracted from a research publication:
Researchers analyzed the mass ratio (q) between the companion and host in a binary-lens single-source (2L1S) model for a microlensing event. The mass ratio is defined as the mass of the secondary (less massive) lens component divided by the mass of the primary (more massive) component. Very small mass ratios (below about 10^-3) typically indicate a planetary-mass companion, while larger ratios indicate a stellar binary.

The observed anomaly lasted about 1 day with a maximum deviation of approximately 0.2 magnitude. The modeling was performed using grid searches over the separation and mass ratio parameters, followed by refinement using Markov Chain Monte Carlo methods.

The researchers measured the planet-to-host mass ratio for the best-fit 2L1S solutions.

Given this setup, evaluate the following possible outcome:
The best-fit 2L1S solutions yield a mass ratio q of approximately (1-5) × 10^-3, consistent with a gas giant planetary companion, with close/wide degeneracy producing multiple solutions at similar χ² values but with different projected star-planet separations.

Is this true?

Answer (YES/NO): NO